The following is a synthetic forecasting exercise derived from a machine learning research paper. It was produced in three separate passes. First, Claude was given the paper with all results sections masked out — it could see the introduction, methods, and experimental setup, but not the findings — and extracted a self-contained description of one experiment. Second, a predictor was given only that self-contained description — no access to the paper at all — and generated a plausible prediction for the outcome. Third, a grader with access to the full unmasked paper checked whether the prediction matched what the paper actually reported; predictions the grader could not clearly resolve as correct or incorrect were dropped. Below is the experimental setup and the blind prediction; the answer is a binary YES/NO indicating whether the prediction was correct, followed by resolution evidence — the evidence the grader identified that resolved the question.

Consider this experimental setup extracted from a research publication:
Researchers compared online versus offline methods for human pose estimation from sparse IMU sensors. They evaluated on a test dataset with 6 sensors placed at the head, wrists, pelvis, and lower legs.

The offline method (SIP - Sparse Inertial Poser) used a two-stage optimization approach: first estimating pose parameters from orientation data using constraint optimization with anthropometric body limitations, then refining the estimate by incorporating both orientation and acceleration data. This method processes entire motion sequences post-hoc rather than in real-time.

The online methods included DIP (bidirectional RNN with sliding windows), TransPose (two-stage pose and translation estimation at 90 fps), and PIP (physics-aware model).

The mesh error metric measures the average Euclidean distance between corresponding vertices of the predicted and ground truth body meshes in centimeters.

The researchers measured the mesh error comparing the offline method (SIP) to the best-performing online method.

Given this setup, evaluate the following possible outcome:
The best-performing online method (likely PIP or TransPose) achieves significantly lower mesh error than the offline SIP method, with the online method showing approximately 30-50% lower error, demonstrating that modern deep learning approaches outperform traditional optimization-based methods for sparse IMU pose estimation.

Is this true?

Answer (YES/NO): NO